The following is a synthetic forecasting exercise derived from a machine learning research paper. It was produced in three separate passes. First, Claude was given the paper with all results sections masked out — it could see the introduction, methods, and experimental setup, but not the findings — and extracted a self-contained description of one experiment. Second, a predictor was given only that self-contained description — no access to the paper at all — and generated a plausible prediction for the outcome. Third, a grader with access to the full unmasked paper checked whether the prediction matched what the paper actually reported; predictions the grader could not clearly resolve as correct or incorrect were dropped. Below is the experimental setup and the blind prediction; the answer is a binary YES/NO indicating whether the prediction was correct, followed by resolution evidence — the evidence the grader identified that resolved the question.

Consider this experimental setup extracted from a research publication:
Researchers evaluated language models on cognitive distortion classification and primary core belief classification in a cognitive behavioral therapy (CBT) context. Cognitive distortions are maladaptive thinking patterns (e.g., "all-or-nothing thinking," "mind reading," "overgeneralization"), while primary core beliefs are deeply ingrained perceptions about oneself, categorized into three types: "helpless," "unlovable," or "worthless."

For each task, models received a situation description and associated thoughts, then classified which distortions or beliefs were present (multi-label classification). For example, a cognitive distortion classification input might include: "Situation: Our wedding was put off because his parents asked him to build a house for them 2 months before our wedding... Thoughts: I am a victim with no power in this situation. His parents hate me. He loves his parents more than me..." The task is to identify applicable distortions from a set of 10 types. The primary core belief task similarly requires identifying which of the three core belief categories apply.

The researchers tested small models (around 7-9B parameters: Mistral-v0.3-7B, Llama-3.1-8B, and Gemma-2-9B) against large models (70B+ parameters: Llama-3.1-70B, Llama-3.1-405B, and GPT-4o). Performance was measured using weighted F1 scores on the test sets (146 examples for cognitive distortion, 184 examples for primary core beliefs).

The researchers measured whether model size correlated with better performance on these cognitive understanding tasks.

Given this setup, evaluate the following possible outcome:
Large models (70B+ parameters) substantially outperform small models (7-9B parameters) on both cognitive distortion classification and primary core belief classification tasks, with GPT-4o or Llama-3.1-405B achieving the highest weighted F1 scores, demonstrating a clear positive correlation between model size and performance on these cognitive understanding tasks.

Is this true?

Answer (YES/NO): NO